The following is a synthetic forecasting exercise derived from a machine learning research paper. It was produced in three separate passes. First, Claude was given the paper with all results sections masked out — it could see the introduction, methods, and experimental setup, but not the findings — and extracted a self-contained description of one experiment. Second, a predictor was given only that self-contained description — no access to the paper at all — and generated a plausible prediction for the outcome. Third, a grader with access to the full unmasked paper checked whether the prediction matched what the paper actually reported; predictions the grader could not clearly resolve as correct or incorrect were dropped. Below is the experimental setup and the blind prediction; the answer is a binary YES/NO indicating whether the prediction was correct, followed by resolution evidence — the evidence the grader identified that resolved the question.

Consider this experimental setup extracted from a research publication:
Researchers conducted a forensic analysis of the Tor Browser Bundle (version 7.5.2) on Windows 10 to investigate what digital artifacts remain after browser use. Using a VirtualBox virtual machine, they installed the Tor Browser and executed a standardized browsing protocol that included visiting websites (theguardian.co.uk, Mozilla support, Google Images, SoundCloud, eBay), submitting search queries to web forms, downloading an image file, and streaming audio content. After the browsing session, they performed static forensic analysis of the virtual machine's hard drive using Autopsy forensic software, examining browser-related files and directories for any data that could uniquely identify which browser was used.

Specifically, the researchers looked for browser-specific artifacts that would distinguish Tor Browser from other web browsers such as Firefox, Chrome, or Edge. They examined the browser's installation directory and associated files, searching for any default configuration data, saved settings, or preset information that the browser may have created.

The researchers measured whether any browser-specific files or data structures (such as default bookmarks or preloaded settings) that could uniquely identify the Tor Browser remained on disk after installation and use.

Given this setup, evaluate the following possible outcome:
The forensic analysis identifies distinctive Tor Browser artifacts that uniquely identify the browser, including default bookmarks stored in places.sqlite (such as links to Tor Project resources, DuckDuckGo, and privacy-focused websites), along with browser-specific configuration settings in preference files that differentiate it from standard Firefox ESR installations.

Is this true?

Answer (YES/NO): NO